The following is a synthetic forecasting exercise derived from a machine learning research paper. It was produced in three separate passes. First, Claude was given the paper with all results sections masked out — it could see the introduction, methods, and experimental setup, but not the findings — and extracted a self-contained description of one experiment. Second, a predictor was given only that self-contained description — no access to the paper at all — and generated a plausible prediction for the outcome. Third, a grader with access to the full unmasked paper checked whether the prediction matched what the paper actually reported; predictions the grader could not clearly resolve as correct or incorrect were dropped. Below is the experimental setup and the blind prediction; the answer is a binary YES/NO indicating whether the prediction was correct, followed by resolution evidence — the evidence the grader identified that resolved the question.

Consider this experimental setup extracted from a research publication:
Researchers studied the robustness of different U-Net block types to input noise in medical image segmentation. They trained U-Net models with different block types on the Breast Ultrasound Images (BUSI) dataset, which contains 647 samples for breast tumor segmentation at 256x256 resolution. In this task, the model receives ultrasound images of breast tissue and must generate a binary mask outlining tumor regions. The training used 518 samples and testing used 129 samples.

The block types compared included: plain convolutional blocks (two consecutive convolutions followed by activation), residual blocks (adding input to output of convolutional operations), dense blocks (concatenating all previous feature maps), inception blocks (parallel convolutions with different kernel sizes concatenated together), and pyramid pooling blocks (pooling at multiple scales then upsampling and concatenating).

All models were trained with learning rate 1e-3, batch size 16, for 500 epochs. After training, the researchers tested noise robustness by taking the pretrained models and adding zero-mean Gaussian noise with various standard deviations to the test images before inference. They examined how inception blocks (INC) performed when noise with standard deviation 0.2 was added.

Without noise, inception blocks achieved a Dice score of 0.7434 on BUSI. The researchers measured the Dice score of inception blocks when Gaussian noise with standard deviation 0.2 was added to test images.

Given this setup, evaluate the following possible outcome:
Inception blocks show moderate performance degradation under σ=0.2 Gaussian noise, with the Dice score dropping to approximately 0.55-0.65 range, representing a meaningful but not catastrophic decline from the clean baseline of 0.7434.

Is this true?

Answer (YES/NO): NO